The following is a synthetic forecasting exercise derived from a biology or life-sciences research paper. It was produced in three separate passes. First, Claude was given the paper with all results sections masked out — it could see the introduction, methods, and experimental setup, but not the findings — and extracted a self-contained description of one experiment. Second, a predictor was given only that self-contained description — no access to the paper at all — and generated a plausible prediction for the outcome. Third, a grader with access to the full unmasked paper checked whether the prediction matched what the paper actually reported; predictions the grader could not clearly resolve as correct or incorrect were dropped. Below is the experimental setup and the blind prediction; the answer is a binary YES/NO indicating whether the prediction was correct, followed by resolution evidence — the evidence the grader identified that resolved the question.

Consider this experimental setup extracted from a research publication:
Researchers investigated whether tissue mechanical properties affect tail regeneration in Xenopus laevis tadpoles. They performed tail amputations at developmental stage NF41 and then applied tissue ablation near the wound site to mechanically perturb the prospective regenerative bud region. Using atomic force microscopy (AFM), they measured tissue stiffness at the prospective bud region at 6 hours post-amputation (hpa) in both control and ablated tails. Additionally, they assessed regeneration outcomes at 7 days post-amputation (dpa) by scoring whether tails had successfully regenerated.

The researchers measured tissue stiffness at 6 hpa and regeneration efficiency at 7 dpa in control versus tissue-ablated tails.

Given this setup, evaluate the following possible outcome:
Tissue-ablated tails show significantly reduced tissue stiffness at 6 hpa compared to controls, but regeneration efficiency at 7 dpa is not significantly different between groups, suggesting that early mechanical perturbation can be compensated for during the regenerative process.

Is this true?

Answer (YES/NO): NO